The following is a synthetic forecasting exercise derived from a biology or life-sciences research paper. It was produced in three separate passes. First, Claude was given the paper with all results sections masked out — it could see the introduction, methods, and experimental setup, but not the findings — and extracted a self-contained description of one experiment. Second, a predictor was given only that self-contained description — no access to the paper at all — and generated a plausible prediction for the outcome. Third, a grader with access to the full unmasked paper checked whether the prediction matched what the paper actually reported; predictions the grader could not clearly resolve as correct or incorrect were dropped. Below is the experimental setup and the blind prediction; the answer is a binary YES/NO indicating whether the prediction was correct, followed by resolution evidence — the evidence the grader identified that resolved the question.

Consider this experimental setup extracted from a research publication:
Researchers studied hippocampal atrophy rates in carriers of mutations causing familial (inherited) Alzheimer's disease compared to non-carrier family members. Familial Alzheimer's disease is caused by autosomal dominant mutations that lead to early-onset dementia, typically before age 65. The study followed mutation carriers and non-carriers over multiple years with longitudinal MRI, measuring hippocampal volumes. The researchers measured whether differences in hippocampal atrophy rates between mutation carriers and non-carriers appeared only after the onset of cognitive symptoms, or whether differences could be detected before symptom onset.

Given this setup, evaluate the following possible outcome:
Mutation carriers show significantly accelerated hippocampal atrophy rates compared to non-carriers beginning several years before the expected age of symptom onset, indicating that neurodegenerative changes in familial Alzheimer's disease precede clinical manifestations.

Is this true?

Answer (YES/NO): YES